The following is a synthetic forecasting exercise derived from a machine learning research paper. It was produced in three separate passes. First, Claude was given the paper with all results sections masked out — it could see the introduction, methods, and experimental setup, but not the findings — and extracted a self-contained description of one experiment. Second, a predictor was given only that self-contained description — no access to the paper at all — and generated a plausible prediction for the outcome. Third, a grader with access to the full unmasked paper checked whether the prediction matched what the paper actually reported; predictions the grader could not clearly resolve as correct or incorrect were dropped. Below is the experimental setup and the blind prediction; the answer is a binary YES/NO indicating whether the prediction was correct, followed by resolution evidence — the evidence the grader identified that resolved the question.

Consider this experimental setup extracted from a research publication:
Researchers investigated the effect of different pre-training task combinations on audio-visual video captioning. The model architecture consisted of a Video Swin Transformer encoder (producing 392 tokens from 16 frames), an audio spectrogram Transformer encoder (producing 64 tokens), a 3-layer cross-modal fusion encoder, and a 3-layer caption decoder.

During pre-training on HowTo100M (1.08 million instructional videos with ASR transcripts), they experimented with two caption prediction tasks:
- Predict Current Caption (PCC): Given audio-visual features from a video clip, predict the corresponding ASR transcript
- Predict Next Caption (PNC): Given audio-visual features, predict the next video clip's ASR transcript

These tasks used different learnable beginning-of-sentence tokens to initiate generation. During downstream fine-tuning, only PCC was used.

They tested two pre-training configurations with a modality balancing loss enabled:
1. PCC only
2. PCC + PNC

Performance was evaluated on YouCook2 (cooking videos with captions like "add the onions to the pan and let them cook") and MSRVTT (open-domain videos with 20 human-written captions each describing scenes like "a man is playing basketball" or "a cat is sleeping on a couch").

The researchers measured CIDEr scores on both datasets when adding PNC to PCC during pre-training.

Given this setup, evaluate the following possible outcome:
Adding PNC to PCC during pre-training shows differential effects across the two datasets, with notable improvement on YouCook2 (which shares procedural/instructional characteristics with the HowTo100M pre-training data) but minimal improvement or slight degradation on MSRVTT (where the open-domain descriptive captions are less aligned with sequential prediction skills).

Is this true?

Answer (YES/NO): NO